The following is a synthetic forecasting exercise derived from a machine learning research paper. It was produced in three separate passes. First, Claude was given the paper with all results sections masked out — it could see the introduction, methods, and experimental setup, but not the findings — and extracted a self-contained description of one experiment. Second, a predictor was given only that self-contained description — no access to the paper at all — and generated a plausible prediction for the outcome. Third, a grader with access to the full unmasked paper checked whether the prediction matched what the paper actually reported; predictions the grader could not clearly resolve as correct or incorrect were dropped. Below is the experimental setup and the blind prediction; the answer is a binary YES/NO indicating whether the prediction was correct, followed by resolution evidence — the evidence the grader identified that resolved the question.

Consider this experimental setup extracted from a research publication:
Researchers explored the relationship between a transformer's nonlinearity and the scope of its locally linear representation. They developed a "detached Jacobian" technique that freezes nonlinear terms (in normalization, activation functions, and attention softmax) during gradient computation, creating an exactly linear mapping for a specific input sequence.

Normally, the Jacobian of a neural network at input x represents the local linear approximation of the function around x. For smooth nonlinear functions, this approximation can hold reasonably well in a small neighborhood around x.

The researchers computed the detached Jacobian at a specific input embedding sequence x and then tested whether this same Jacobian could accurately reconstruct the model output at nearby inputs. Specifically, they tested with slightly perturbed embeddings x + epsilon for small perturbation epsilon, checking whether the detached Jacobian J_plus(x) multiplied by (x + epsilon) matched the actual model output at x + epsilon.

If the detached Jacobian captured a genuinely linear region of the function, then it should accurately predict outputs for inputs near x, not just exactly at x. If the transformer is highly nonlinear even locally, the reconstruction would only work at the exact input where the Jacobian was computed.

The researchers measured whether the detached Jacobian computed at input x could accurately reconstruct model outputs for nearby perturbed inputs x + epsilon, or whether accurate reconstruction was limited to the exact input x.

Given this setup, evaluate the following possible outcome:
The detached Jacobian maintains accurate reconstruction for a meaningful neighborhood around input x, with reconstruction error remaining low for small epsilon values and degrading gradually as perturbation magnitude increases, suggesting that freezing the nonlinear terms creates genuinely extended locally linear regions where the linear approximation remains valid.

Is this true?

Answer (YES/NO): NO